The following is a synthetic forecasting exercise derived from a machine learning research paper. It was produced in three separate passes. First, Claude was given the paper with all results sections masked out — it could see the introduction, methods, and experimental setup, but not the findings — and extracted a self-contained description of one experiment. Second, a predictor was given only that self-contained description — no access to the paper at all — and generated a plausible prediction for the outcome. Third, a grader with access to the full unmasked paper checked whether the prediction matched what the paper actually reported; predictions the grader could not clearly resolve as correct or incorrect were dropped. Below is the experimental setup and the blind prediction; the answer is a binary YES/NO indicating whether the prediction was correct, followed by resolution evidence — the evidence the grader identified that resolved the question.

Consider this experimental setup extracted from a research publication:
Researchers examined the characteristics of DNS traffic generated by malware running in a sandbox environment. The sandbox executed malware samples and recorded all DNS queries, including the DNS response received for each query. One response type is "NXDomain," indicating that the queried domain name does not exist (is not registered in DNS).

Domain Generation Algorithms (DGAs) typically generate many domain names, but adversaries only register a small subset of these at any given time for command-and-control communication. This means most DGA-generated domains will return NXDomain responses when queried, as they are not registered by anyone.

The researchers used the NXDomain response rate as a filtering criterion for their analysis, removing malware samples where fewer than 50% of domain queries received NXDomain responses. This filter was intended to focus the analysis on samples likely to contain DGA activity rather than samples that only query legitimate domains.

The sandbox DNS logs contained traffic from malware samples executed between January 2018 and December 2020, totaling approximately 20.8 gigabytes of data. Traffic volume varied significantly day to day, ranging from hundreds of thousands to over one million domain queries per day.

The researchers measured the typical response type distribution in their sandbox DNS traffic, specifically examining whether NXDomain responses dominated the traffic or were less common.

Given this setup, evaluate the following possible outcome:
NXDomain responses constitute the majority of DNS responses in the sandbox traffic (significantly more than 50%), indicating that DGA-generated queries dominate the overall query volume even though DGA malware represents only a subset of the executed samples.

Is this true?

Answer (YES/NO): YES